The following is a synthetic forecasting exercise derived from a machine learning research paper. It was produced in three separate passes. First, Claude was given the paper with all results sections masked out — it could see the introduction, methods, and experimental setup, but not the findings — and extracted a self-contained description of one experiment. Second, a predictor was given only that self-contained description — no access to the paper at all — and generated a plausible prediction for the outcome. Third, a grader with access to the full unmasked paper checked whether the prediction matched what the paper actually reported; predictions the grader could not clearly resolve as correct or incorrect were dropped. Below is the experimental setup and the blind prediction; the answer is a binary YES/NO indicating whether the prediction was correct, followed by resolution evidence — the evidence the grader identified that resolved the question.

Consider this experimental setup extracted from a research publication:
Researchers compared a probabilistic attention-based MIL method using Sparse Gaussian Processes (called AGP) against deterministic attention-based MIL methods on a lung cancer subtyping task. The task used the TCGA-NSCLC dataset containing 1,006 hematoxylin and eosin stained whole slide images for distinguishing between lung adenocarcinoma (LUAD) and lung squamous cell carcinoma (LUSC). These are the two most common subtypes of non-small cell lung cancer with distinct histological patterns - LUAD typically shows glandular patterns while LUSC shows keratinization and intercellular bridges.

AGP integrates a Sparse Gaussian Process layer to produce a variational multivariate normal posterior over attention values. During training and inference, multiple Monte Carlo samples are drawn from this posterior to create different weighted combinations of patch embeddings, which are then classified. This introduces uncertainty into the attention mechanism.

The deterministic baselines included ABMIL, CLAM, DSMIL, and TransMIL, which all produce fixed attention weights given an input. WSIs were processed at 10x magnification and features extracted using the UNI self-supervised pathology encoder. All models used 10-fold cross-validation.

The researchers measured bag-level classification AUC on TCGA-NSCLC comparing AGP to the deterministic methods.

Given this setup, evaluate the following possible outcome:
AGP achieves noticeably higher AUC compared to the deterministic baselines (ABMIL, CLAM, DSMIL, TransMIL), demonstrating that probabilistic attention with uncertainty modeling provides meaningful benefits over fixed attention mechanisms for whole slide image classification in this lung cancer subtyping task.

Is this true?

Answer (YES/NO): NO